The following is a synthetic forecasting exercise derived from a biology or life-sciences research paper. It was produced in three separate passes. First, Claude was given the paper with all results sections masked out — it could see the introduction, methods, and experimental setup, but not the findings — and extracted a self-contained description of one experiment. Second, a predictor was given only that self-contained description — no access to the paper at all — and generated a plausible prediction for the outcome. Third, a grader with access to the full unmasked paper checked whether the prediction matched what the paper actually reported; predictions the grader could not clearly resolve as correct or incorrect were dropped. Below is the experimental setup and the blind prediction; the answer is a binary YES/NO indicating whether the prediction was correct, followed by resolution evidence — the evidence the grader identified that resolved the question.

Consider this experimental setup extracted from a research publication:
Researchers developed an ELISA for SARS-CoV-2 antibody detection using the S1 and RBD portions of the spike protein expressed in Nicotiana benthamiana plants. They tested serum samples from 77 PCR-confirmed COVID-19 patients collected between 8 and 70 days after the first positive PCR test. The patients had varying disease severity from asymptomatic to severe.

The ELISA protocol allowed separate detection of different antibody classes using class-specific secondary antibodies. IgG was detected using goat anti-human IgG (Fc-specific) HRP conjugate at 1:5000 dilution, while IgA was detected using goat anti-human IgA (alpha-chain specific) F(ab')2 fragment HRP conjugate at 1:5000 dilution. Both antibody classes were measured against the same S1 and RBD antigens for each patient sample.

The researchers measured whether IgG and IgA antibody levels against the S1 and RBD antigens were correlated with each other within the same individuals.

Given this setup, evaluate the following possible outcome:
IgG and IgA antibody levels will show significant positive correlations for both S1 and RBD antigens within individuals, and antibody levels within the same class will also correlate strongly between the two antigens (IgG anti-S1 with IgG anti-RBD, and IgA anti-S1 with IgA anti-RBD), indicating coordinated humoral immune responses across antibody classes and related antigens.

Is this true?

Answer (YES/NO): NO